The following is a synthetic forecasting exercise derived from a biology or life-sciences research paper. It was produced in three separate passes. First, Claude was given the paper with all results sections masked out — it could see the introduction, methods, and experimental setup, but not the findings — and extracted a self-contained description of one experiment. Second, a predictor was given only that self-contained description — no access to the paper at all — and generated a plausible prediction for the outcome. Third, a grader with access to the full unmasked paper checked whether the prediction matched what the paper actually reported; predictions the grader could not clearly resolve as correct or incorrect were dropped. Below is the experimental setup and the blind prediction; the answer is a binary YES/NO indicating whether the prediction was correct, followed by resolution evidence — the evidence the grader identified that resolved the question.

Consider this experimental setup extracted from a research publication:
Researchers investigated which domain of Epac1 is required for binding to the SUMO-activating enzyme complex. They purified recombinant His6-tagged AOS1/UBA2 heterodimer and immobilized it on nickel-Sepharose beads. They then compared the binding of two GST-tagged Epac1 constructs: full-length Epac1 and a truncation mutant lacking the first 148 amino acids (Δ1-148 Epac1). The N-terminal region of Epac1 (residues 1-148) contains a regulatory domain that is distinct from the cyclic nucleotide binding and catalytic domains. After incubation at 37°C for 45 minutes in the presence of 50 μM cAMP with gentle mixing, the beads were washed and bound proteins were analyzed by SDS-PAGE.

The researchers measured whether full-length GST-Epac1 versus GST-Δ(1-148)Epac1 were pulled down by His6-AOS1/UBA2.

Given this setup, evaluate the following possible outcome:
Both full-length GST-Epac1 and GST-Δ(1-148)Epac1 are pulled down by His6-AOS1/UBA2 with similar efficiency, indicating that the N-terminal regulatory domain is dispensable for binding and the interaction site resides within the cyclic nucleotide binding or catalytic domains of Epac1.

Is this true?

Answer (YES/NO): YES